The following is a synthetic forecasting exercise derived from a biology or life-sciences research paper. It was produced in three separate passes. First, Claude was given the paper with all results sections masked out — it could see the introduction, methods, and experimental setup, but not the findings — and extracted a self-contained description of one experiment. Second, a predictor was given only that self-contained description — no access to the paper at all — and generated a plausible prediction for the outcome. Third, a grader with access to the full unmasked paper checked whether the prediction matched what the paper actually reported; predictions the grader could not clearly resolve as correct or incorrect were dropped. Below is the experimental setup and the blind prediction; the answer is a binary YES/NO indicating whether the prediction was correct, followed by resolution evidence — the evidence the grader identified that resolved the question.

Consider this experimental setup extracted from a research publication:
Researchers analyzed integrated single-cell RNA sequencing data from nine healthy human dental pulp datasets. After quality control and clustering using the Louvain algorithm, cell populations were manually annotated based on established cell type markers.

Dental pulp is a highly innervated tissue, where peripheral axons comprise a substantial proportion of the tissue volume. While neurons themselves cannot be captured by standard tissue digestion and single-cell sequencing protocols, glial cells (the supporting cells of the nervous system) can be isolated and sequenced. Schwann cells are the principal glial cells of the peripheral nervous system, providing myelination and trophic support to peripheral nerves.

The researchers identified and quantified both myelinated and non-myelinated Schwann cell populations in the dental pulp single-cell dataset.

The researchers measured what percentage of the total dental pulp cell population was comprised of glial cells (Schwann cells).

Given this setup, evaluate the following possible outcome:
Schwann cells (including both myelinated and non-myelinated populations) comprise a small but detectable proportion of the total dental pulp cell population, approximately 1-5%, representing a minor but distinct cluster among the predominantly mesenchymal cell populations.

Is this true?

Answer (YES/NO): NO